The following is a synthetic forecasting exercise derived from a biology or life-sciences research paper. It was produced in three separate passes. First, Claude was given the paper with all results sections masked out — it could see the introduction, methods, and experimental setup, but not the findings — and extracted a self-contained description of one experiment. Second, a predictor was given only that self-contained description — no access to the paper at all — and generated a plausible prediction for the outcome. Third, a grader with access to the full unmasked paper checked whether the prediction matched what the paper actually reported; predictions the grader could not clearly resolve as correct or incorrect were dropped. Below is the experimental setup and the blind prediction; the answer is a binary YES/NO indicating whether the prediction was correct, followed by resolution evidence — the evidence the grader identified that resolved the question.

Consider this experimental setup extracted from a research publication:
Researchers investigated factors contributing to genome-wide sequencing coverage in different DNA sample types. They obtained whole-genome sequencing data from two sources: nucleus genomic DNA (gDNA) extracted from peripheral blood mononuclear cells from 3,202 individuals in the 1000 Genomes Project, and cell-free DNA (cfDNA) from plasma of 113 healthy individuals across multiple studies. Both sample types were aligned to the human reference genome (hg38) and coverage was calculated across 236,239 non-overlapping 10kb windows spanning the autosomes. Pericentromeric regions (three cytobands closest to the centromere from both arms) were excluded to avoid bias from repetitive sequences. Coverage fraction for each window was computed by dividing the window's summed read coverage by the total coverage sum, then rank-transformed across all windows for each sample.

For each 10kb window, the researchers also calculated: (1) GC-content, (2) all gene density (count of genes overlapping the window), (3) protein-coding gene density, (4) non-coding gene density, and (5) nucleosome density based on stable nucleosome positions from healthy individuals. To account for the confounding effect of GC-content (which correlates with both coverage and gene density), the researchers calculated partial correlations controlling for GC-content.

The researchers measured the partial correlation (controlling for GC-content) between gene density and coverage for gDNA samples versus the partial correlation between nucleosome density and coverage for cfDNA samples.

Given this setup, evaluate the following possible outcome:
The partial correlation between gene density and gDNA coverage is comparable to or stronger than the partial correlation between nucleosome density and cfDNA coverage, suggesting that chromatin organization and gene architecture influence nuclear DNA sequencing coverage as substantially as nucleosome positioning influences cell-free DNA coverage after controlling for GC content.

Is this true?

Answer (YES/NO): YES